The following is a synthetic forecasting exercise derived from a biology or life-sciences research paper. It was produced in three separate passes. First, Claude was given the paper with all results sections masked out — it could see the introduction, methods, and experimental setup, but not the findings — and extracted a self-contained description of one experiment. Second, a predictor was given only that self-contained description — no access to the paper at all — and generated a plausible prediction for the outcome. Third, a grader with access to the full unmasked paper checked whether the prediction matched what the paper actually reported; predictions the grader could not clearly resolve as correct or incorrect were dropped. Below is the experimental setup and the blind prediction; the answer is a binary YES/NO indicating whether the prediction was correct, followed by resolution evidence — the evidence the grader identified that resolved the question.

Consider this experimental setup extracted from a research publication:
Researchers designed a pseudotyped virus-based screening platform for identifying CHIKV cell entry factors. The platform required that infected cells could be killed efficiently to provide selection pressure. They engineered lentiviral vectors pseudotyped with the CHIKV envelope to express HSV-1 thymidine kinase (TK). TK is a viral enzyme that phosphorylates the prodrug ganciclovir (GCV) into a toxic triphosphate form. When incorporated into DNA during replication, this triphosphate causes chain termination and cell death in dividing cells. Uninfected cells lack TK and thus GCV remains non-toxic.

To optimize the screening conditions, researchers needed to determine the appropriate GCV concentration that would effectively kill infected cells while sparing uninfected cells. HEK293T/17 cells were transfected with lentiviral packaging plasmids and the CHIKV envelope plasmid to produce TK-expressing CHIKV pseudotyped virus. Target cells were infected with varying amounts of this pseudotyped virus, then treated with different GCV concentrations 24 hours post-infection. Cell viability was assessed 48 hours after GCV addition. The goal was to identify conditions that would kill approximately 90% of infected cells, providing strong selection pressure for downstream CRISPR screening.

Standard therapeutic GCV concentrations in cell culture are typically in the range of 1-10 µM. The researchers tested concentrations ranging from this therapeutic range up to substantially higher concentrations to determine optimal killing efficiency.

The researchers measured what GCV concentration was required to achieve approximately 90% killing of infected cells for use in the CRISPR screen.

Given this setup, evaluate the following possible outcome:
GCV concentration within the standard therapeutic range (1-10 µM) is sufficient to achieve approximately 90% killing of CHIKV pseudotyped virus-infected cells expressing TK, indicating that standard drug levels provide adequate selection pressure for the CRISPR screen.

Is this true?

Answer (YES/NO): NO